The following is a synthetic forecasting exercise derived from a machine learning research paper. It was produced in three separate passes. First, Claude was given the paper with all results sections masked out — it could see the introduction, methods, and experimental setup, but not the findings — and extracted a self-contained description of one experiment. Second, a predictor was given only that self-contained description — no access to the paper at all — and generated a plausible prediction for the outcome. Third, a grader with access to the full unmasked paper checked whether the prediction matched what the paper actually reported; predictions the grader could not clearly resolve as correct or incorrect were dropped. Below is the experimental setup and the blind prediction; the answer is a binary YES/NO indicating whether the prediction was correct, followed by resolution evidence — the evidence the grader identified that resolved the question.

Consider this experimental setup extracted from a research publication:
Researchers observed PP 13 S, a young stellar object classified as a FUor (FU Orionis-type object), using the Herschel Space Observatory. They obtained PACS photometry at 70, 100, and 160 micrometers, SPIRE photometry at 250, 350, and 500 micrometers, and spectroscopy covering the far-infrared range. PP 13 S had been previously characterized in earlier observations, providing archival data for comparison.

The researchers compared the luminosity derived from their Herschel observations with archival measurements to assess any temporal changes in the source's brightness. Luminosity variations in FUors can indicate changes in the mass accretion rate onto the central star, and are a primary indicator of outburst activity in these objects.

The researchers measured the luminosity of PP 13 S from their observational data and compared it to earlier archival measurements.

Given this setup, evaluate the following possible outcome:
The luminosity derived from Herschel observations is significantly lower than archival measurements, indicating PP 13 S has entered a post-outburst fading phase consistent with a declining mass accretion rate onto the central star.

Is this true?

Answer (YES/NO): NO